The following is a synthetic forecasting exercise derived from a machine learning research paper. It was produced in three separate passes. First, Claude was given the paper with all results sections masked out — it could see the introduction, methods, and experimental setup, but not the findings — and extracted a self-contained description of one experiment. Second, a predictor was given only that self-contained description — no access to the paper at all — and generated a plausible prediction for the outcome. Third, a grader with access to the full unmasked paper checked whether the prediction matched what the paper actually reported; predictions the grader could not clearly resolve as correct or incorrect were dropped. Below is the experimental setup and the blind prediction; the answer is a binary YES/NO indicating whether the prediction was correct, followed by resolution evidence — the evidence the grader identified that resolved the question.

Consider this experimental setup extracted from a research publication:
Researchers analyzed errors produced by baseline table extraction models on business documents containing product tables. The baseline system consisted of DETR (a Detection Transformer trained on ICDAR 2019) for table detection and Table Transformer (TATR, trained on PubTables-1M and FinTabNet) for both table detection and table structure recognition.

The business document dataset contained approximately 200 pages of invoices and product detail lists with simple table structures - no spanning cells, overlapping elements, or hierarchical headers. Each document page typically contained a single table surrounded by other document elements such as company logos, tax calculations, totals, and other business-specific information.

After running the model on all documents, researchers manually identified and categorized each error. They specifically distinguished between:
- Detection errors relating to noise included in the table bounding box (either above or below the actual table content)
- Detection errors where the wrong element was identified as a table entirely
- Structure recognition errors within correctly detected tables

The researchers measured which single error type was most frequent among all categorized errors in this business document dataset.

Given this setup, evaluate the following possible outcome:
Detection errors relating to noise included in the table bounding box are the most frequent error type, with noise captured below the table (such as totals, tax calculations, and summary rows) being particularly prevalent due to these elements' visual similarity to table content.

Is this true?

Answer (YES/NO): YES